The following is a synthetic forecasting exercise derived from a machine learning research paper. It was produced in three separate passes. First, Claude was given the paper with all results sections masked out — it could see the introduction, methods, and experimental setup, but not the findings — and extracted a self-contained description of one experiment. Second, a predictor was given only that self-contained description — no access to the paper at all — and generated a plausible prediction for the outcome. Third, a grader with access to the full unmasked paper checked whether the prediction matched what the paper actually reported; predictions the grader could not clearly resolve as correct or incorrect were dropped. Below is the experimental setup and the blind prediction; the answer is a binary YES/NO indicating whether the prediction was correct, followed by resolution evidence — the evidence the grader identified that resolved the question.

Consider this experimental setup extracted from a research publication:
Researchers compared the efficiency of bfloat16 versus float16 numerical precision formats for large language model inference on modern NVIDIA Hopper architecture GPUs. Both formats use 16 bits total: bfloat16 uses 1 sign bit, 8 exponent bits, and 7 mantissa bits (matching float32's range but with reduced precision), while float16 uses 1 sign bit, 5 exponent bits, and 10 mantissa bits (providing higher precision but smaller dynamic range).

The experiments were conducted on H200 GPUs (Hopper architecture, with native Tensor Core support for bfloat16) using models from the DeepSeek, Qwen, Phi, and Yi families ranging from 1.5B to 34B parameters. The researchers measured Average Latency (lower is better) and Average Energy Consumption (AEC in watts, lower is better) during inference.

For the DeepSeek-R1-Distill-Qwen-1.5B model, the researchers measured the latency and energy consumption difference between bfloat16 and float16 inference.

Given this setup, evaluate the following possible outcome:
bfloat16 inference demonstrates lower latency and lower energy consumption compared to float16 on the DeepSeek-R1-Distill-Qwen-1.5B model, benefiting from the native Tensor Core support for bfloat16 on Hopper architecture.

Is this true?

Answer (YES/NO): NO